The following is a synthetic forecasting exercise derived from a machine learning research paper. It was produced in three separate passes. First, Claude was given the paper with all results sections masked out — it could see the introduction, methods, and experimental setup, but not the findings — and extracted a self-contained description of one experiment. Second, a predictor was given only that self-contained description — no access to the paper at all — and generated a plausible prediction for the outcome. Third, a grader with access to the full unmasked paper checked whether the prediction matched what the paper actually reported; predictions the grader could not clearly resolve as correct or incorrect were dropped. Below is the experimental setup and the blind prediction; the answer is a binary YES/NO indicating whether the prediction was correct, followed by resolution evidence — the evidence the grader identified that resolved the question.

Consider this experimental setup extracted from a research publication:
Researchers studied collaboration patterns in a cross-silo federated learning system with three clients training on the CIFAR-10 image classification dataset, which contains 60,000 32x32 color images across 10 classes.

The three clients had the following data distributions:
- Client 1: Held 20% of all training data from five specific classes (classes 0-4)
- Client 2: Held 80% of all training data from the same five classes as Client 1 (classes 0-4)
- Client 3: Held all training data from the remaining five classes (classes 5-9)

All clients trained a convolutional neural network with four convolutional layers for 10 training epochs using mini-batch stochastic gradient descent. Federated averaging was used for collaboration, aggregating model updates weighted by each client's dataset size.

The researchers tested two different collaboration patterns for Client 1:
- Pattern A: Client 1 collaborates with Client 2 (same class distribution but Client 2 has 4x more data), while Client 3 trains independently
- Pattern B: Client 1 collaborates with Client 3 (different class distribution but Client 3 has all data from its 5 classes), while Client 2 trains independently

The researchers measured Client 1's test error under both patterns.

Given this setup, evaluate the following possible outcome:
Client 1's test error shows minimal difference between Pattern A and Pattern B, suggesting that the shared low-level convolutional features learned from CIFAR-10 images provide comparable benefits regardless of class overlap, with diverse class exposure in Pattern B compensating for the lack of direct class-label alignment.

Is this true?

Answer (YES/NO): NO